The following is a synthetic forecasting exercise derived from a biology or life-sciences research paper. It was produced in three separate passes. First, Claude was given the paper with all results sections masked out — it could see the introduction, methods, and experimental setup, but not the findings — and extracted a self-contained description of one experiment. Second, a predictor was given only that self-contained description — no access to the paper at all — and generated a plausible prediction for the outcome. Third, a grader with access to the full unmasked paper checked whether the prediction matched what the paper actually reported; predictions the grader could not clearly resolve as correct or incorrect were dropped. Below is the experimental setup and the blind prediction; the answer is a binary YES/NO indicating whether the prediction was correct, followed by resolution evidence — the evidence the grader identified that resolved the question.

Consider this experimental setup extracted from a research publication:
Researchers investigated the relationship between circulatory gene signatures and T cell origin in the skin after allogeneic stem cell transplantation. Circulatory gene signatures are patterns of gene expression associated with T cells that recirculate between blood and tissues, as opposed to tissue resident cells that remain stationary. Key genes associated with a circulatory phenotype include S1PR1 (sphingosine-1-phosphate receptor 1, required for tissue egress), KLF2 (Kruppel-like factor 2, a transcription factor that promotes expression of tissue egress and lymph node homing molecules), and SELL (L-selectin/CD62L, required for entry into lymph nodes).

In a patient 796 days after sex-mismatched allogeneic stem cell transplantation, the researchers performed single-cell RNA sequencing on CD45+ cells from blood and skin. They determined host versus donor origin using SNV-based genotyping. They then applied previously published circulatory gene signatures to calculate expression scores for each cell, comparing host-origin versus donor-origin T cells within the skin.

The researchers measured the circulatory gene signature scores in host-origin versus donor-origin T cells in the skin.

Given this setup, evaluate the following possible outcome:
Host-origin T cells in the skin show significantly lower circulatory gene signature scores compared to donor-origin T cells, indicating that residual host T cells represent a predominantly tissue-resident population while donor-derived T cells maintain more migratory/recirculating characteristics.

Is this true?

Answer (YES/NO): YES